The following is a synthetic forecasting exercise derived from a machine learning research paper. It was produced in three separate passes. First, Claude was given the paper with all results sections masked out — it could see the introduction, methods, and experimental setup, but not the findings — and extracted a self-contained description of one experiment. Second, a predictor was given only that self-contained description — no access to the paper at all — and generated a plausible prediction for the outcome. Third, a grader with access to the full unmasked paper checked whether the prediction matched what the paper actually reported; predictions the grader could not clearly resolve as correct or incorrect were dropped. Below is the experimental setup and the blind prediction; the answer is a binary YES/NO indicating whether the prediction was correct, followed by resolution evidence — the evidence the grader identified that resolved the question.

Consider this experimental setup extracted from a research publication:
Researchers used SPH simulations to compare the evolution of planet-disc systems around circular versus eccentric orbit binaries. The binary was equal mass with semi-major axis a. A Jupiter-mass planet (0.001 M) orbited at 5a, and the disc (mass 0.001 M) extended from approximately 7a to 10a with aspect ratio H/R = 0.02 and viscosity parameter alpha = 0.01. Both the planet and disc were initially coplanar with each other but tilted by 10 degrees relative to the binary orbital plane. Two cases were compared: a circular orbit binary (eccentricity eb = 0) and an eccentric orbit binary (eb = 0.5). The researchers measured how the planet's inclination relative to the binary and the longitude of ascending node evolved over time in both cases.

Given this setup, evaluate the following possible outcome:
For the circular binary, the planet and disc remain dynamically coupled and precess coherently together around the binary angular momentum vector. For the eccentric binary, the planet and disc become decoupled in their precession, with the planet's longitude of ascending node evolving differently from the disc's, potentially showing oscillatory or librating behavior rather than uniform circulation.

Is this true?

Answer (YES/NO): NO